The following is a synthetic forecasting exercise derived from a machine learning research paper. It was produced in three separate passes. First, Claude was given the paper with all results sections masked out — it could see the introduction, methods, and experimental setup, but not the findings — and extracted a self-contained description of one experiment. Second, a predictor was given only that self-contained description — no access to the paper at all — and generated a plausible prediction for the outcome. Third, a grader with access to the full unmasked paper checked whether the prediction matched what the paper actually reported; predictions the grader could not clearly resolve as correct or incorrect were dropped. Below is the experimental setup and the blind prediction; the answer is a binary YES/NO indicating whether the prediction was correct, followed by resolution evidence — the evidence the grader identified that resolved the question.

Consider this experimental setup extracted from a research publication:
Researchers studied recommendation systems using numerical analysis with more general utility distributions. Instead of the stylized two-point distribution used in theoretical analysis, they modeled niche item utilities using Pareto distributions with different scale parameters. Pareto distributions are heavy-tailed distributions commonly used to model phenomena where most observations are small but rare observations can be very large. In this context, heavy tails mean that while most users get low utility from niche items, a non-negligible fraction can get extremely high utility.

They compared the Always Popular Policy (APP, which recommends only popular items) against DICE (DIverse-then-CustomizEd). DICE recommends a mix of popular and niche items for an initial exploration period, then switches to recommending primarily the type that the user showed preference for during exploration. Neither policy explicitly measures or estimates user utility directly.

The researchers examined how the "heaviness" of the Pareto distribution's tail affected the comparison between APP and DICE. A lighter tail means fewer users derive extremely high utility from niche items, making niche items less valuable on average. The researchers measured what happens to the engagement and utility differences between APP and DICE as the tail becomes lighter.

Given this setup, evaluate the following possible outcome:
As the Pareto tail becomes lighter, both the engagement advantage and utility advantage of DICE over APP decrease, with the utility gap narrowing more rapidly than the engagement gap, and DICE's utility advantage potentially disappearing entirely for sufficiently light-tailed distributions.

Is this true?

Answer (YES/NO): NO